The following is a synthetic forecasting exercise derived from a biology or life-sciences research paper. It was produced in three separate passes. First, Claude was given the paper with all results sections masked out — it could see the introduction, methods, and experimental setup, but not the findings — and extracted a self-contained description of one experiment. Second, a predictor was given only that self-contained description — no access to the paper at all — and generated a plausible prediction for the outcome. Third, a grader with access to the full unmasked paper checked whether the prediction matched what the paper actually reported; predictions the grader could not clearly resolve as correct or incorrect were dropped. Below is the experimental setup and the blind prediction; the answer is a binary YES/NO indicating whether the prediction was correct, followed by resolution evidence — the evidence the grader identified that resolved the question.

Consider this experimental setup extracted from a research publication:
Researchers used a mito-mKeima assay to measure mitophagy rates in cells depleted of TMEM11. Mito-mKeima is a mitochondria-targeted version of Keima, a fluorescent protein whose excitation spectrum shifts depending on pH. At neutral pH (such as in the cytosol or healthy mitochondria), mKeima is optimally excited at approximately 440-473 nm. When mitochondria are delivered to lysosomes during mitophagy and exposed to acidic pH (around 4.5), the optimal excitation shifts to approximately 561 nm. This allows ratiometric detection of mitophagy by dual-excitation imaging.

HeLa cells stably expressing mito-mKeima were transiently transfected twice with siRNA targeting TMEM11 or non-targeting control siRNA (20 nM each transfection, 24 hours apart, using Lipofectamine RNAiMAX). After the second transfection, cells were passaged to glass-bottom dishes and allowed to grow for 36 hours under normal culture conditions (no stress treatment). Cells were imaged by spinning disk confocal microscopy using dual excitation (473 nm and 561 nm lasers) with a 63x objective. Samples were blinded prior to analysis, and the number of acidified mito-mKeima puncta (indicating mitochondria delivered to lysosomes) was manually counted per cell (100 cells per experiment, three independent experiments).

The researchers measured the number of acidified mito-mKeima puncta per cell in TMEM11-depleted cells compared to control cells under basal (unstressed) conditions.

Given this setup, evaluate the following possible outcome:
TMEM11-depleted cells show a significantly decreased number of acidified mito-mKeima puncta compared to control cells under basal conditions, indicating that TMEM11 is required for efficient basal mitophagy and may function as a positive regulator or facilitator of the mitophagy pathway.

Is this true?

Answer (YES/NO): NO